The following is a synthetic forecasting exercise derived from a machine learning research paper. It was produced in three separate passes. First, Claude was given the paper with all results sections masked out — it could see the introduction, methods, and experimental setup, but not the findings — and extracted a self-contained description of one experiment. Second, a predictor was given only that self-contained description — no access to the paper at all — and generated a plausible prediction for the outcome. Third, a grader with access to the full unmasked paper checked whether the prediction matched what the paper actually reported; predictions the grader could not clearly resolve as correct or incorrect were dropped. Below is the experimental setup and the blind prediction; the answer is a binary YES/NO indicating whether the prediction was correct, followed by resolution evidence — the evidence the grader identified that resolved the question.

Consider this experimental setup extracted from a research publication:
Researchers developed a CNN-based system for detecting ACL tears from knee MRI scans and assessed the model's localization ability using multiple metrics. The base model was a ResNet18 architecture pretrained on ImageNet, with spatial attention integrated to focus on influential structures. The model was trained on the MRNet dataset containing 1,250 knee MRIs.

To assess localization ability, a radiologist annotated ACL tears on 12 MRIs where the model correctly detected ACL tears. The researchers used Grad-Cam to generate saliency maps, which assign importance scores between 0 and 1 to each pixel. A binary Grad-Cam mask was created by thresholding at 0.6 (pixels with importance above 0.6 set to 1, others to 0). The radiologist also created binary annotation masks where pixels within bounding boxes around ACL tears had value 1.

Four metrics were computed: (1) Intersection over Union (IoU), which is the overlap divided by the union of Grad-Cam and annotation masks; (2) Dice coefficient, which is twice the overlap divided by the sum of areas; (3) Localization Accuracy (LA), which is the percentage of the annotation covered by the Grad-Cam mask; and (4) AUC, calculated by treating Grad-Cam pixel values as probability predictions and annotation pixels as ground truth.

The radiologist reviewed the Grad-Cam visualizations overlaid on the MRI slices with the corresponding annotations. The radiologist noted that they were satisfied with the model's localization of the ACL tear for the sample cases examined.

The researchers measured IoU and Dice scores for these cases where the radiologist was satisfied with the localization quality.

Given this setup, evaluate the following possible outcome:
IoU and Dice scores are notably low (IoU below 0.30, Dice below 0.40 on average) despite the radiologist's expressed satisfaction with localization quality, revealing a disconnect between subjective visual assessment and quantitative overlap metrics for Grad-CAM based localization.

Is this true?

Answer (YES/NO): YES